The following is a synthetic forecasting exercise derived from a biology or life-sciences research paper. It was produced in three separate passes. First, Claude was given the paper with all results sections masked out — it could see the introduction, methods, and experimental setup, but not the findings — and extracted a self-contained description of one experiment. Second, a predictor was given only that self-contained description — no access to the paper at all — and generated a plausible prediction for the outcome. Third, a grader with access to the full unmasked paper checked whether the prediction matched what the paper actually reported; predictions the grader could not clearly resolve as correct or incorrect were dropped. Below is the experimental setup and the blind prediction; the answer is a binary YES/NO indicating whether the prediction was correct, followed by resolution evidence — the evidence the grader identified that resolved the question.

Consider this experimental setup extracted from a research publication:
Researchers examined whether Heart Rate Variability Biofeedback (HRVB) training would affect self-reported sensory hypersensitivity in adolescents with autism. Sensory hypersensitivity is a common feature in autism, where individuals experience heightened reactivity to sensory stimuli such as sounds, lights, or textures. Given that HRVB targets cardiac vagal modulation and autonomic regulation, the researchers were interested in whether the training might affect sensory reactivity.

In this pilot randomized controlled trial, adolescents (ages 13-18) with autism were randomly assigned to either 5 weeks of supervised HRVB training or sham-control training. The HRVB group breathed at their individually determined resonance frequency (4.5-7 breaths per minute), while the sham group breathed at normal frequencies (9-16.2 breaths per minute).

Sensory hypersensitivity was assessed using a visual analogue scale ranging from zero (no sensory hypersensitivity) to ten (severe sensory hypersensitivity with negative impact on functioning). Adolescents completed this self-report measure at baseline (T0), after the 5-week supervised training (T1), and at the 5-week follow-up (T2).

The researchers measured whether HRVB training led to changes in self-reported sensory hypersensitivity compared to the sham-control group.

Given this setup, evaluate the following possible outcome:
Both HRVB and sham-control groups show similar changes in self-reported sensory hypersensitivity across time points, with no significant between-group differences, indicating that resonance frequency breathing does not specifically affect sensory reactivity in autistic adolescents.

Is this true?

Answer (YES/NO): YES